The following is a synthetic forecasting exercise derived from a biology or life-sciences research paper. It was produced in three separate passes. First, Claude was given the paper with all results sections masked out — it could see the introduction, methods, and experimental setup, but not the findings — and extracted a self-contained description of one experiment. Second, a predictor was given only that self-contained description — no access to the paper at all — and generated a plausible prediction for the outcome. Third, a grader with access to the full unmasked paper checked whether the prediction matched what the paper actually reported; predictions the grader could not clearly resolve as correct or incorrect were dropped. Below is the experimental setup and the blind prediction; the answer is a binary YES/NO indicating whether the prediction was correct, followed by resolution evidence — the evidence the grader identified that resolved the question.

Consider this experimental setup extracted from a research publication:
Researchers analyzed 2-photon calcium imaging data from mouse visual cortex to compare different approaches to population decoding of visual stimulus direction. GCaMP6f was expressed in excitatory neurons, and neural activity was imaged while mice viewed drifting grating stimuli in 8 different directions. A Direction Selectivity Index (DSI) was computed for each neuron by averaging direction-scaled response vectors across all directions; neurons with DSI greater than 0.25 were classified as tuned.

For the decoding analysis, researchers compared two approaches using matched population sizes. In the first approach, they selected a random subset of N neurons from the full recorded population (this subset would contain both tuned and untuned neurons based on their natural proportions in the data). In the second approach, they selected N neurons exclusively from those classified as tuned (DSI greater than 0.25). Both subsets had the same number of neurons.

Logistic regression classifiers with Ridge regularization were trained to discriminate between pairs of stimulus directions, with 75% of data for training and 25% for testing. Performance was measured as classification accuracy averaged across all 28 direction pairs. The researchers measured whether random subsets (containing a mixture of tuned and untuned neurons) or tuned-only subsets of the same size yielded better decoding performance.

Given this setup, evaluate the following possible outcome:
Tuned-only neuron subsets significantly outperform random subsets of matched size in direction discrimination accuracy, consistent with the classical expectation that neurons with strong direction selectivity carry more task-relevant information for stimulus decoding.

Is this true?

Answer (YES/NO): NO